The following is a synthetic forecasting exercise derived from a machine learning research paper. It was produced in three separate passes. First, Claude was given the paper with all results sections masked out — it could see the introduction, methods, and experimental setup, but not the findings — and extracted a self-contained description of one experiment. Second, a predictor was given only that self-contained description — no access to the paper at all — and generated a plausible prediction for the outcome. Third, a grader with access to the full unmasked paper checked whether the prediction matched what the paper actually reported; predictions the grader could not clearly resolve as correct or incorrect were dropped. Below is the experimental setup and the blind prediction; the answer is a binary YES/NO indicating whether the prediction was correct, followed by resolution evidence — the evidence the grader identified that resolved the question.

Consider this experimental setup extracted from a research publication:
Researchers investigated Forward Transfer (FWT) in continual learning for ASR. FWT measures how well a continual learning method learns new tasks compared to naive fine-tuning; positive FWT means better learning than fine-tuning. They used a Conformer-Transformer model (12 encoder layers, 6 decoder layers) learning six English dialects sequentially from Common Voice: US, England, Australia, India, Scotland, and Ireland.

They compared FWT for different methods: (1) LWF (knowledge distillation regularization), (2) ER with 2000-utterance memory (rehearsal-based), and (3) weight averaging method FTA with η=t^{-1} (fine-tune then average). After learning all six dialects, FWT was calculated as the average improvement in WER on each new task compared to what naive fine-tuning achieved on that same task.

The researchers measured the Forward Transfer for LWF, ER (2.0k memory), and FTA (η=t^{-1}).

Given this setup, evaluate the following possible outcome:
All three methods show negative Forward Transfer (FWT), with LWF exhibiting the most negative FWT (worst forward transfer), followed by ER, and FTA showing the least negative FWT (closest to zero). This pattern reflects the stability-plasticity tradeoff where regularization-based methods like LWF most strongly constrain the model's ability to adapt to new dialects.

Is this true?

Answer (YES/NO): NO